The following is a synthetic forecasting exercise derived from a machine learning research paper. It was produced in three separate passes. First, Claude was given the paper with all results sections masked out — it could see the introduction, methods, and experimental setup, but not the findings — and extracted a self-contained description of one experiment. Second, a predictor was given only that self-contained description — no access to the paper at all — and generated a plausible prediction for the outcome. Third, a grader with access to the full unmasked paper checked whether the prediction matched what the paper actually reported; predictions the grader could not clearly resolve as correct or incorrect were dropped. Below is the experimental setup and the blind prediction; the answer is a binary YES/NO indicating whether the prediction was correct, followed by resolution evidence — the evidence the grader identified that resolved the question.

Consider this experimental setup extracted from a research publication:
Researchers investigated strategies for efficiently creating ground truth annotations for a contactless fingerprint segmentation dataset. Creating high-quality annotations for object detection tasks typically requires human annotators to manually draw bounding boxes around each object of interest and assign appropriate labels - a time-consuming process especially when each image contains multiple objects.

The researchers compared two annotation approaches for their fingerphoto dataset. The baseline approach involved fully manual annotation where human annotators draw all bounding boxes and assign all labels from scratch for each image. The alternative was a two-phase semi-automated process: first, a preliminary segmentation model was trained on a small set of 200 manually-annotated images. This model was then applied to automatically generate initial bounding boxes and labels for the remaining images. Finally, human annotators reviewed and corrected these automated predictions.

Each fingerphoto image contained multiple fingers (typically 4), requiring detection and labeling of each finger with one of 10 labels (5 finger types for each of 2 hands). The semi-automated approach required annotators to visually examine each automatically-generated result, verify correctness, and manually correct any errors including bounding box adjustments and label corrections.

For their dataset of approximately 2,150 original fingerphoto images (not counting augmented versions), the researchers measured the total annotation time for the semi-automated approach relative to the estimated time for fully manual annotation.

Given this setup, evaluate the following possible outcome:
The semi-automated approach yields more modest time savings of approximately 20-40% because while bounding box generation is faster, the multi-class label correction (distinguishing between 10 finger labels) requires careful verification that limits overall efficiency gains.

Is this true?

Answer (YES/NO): NO